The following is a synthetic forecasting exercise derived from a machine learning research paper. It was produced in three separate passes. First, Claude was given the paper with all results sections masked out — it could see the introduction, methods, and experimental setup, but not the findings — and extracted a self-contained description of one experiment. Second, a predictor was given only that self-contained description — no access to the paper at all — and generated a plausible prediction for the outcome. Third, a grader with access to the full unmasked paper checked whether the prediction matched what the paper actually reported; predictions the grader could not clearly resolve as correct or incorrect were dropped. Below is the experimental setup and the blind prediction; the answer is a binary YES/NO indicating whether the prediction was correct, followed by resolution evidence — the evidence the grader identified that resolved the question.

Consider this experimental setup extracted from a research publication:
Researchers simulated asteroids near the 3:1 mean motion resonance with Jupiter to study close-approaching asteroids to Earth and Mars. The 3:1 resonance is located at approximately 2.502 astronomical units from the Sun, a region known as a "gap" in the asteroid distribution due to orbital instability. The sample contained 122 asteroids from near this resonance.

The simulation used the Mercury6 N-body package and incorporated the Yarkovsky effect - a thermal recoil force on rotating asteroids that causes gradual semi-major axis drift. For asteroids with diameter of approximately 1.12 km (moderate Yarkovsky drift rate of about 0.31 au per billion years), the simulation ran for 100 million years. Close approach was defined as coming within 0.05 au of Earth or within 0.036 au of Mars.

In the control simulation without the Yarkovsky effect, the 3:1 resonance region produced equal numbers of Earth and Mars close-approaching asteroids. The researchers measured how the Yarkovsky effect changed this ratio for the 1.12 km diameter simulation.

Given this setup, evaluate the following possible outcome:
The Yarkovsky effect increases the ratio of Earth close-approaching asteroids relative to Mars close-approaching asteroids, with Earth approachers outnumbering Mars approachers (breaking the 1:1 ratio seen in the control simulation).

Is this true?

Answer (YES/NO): NO